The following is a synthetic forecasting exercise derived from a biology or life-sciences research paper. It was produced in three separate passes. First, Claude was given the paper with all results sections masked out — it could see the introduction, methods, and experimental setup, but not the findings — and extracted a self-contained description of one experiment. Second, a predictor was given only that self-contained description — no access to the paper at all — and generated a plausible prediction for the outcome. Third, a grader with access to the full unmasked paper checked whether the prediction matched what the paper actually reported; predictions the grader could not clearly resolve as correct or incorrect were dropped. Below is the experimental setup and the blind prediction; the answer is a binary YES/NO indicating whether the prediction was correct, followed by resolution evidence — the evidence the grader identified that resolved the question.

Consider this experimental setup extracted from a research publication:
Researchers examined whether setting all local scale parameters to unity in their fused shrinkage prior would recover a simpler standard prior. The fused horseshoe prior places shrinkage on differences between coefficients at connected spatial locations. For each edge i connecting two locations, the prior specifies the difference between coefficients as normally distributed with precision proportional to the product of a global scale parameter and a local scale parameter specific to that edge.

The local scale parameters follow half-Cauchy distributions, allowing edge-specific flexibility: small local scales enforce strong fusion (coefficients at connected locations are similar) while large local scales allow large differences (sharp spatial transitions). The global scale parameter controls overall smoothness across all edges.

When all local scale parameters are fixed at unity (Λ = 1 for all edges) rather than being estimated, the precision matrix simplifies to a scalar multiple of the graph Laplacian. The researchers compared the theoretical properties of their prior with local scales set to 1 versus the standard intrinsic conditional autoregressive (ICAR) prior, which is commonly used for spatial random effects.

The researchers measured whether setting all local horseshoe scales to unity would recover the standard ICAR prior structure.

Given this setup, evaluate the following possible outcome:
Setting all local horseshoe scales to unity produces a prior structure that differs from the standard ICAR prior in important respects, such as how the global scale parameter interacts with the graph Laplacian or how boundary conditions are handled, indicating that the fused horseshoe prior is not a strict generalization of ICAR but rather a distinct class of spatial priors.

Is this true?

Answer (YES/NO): NO